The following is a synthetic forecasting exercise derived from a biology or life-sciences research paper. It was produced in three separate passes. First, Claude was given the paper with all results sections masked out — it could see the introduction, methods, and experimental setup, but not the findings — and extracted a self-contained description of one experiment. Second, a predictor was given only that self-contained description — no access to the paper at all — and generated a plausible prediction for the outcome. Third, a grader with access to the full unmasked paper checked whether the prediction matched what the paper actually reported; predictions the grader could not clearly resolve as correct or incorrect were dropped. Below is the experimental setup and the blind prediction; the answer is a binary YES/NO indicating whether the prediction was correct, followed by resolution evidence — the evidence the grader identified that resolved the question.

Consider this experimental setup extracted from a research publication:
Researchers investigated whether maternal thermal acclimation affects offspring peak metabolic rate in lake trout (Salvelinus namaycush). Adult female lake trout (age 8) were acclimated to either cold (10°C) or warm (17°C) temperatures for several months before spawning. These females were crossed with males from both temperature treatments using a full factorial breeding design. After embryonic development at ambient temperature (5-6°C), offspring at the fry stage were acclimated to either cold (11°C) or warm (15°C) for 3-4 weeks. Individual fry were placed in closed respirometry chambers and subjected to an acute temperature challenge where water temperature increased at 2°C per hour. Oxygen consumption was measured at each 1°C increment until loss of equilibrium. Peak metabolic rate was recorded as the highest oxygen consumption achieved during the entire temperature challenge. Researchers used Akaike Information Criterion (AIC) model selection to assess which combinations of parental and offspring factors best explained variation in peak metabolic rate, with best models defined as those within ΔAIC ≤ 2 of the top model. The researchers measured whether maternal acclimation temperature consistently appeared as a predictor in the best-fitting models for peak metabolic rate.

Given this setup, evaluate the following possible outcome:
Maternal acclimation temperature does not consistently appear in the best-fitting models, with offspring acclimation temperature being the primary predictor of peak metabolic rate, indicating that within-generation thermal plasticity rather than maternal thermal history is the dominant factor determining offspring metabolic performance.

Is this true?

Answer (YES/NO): NO